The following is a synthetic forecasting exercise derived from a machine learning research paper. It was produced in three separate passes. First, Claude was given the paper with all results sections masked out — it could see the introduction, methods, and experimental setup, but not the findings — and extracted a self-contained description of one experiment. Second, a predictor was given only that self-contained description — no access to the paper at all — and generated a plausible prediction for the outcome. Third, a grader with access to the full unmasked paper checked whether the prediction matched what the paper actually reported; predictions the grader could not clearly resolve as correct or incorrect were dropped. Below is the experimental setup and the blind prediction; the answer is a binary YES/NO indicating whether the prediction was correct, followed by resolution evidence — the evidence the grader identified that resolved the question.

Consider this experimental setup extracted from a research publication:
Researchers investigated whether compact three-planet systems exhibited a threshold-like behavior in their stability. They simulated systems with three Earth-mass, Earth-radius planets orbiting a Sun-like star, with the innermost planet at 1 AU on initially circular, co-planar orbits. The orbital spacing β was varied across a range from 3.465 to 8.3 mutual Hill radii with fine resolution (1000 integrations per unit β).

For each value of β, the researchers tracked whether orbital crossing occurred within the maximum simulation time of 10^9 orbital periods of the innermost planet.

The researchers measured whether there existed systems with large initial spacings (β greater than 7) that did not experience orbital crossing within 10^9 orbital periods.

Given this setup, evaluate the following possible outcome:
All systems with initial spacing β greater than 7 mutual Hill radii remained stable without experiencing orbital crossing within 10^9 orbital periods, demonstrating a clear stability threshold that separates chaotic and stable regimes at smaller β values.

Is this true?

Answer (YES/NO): NO